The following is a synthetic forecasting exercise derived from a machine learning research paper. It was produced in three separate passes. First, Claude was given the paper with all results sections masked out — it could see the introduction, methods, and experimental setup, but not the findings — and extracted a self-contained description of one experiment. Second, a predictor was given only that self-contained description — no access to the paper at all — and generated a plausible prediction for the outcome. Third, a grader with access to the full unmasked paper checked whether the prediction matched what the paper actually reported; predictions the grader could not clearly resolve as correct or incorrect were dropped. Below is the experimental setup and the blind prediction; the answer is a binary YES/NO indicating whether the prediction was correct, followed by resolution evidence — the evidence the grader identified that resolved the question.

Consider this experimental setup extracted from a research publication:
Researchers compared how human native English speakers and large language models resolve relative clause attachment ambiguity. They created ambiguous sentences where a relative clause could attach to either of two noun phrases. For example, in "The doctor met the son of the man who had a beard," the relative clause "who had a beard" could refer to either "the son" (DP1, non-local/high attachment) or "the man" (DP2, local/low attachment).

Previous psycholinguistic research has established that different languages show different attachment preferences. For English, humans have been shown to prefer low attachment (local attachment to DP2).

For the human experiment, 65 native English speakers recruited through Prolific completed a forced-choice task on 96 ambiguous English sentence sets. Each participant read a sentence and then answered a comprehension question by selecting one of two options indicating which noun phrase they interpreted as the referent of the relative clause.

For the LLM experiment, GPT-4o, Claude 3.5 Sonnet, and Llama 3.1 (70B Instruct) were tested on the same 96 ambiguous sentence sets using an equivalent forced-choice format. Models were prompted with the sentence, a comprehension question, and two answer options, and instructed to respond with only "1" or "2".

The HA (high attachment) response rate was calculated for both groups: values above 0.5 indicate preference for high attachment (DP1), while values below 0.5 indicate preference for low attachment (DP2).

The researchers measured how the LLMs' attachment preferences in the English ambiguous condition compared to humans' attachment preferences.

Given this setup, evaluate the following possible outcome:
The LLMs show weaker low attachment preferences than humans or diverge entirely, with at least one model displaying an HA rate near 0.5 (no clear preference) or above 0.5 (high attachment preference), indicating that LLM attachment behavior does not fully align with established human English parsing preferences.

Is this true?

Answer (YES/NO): NO